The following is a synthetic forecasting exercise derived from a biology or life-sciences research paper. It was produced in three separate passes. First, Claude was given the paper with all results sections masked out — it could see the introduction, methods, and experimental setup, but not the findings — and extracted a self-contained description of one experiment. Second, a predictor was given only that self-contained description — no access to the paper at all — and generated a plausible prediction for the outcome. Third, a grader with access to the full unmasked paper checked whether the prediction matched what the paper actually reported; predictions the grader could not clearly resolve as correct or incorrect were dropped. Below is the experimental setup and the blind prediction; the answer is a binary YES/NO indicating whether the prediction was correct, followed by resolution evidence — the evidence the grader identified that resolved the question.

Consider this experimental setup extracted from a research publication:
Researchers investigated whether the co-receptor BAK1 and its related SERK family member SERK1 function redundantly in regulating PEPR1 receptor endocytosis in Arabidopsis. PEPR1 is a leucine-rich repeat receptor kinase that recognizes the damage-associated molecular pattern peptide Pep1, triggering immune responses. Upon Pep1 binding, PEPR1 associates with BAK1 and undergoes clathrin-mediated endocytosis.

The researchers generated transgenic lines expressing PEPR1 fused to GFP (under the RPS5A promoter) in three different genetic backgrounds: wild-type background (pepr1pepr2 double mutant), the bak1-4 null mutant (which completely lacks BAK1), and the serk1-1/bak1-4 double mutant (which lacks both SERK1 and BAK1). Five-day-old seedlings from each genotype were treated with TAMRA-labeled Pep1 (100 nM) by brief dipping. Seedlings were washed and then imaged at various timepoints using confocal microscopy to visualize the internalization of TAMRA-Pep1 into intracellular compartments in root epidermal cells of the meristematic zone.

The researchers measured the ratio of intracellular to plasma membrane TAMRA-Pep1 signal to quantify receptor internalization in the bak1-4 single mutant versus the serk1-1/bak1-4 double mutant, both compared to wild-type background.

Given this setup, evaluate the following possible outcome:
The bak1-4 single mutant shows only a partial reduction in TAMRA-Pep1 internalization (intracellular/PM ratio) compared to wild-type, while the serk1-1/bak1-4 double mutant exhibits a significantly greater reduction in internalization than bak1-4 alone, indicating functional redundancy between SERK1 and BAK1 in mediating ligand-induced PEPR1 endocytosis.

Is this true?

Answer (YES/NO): NO